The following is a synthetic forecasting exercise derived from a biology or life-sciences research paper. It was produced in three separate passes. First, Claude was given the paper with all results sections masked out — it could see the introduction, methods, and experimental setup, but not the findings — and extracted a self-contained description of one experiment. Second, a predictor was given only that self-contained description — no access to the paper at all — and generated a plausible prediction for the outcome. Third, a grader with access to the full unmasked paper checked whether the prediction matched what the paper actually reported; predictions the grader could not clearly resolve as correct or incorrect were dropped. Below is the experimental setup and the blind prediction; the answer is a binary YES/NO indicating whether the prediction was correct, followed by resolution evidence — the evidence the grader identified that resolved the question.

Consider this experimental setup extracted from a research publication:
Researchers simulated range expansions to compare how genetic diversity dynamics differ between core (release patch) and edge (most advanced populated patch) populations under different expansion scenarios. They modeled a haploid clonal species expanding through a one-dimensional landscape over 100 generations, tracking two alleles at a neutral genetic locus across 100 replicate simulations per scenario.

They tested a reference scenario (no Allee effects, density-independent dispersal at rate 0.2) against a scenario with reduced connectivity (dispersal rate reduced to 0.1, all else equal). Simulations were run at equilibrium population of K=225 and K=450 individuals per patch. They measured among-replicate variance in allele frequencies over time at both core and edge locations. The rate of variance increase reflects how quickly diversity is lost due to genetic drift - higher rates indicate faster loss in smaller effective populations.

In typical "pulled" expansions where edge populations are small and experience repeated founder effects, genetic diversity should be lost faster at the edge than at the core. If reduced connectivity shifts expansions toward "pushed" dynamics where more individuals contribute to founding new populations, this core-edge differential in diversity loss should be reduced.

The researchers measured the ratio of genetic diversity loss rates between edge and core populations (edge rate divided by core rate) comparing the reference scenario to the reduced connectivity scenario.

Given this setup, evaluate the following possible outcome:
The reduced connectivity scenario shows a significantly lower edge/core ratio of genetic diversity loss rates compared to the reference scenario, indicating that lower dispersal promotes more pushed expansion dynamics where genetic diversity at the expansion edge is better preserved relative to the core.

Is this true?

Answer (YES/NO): NO